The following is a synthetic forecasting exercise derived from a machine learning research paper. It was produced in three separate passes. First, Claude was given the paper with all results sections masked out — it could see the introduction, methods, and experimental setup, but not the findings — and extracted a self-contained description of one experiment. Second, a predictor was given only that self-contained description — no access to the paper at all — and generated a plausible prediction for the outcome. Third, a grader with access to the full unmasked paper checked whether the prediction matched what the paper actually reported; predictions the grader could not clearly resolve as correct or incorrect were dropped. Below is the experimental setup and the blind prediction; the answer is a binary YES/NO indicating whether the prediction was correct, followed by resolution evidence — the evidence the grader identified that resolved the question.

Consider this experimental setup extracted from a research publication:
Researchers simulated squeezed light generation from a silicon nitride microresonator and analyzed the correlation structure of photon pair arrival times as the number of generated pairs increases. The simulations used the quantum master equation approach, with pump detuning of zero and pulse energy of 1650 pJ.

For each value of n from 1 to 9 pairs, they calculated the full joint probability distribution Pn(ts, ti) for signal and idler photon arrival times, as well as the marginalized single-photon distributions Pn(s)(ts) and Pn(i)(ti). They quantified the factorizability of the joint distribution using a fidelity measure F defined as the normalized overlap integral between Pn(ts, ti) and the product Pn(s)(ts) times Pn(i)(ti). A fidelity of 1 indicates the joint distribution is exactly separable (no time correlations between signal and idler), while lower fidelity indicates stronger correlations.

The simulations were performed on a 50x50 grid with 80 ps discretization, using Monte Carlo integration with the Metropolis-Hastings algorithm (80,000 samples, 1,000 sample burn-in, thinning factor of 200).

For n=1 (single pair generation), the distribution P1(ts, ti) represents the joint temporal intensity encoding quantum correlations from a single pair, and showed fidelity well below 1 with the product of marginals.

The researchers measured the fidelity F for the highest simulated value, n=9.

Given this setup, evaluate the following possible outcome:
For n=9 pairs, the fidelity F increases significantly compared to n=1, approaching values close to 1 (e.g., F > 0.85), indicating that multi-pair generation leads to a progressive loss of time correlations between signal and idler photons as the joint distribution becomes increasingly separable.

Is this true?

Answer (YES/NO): YES